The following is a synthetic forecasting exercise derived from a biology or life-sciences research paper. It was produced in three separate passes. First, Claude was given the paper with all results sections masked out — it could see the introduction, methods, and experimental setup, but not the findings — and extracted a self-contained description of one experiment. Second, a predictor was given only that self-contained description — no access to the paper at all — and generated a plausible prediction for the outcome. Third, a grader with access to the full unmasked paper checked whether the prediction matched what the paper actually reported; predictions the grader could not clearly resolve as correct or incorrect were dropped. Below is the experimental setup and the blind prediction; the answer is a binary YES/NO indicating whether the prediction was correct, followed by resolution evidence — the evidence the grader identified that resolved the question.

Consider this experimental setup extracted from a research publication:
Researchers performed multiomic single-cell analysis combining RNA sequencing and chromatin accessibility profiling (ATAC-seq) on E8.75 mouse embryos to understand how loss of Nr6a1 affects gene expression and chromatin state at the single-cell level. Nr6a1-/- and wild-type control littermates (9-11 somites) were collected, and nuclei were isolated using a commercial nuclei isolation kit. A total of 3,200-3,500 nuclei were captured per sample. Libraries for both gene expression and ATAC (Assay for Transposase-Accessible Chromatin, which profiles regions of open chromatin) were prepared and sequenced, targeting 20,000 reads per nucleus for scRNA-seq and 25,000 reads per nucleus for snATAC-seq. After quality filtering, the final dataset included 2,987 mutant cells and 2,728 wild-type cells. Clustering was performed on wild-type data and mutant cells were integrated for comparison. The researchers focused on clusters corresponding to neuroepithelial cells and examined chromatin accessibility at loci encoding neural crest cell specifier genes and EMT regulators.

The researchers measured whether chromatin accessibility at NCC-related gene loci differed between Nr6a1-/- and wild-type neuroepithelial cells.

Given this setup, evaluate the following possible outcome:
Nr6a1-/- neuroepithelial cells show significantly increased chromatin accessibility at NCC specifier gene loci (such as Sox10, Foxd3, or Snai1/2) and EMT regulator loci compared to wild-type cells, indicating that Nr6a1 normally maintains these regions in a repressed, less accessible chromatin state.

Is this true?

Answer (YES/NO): NO